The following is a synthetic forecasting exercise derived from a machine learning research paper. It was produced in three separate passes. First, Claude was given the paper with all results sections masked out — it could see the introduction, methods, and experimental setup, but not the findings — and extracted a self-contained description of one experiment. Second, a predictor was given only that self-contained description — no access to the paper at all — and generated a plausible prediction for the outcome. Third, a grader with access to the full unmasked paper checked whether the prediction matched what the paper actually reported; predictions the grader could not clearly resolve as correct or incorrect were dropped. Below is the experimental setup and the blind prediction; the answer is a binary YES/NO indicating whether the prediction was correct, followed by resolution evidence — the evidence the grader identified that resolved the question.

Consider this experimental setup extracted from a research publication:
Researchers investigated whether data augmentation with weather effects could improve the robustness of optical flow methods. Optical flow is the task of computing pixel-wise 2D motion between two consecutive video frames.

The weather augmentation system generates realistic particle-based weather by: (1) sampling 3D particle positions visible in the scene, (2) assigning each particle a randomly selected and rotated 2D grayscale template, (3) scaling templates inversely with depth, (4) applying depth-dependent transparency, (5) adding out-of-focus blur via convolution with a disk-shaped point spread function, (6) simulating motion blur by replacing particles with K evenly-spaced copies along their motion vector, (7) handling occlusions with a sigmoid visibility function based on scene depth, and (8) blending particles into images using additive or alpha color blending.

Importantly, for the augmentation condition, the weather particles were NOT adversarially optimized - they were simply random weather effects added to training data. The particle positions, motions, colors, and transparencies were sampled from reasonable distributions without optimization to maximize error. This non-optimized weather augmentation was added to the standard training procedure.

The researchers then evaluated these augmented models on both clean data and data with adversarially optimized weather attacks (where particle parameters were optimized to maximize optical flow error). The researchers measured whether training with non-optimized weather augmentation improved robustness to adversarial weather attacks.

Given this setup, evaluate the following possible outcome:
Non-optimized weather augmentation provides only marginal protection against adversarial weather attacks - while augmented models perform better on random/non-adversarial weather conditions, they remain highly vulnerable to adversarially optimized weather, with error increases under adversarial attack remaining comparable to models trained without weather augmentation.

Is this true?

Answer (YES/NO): NO